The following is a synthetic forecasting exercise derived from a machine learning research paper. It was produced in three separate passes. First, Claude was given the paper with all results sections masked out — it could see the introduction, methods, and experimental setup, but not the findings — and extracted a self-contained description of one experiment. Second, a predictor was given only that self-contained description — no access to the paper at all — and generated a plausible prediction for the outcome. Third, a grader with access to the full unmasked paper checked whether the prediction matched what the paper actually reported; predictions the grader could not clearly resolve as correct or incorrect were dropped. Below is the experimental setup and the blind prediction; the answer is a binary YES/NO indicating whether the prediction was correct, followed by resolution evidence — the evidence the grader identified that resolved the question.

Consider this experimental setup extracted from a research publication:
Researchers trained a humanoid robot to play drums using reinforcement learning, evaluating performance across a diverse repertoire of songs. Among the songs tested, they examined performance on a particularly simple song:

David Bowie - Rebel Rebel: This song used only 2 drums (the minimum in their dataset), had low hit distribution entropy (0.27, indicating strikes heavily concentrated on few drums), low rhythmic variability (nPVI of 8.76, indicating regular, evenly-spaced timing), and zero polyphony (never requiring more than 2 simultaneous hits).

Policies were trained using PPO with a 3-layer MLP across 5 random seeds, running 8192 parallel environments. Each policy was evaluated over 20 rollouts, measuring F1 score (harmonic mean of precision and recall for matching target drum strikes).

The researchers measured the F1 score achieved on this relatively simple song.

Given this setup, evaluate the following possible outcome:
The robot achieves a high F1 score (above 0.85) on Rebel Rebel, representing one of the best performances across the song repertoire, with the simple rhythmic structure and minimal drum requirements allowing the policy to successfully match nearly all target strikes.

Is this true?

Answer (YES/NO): YES